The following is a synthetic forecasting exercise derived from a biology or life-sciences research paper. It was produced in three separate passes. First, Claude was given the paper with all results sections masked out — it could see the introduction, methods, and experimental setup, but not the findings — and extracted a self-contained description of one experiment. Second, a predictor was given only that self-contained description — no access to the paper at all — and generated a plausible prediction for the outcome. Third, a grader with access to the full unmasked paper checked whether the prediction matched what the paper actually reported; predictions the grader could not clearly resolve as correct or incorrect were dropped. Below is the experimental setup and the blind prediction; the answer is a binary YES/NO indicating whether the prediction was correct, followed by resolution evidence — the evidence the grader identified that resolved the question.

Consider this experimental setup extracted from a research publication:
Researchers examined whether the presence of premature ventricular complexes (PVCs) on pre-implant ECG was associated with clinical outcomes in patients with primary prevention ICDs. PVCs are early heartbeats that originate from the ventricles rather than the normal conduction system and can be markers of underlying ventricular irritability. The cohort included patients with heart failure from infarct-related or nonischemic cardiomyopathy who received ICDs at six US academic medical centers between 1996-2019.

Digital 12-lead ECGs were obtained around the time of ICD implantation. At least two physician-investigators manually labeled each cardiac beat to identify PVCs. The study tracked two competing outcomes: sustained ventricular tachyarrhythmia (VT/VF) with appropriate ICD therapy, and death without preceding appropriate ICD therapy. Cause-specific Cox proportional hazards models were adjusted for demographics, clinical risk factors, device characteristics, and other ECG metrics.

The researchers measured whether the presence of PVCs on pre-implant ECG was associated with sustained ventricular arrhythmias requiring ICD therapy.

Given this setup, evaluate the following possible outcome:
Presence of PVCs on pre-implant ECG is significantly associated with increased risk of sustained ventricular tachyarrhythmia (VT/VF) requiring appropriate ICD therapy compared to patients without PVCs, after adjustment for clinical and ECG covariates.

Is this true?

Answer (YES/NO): YES